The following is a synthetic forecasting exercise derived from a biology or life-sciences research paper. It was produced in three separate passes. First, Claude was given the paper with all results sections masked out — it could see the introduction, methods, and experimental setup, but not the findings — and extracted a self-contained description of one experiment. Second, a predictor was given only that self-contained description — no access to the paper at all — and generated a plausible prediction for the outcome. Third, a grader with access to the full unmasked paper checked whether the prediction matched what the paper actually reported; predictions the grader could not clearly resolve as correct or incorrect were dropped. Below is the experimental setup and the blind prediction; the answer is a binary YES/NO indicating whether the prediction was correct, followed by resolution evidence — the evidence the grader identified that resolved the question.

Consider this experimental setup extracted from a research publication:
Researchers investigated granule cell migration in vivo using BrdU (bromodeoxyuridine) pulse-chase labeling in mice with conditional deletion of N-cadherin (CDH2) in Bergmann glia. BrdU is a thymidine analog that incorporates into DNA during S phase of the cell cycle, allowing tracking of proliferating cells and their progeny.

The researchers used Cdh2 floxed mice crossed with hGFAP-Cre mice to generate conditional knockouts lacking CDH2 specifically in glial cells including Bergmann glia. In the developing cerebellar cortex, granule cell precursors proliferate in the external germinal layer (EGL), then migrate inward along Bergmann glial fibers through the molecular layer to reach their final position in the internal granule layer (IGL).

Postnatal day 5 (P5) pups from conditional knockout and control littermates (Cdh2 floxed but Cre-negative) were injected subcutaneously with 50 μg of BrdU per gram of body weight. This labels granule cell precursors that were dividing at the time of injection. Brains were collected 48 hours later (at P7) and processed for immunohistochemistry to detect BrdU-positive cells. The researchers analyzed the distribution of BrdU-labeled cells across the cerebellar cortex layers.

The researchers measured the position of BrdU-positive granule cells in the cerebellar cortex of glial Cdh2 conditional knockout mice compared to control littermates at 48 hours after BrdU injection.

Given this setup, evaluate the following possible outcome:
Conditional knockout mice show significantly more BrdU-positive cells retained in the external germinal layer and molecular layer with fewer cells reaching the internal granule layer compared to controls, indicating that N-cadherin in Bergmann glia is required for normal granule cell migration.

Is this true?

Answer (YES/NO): YES